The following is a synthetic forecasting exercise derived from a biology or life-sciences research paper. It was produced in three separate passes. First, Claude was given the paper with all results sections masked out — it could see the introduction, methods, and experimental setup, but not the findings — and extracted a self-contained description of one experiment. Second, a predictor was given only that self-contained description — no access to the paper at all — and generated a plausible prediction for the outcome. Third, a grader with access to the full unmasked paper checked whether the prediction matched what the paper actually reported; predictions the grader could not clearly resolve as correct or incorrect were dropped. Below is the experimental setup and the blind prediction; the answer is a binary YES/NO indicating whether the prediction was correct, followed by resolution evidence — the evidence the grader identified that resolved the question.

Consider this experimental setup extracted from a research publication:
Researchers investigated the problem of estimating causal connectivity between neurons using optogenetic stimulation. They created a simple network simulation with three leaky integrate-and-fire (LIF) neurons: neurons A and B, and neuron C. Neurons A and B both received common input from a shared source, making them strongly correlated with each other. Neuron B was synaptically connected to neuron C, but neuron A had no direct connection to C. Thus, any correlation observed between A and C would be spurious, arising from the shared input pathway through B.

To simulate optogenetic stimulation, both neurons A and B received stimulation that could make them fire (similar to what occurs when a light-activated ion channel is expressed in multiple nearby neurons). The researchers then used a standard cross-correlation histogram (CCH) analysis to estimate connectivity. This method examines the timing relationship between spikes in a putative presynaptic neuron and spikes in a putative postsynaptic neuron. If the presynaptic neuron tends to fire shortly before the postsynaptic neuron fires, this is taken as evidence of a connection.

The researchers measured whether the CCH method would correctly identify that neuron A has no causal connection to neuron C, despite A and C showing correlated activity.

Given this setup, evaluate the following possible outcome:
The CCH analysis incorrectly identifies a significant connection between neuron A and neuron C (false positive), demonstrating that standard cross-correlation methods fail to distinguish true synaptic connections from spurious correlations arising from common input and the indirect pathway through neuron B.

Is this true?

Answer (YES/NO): YES